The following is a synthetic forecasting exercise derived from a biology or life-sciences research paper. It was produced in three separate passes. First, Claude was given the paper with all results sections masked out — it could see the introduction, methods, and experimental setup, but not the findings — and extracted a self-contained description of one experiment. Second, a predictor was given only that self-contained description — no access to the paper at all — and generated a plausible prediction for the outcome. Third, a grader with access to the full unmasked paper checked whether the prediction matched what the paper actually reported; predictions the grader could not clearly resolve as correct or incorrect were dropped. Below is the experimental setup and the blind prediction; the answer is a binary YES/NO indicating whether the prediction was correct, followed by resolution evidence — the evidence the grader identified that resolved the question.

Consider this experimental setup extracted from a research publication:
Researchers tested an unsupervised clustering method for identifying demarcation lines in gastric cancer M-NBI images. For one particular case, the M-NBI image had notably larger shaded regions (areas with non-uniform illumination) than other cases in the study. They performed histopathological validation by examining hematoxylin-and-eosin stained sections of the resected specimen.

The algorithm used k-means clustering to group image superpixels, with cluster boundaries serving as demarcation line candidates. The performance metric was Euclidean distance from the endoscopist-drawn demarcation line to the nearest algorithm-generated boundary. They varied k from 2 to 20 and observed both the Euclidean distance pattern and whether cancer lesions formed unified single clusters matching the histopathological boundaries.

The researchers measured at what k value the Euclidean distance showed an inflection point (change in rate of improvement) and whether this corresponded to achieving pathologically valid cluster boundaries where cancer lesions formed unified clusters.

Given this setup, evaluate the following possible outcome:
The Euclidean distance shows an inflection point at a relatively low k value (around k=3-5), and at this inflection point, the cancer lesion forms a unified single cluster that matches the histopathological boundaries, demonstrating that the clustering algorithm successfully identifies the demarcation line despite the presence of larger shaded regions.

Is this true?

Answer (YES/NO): NO